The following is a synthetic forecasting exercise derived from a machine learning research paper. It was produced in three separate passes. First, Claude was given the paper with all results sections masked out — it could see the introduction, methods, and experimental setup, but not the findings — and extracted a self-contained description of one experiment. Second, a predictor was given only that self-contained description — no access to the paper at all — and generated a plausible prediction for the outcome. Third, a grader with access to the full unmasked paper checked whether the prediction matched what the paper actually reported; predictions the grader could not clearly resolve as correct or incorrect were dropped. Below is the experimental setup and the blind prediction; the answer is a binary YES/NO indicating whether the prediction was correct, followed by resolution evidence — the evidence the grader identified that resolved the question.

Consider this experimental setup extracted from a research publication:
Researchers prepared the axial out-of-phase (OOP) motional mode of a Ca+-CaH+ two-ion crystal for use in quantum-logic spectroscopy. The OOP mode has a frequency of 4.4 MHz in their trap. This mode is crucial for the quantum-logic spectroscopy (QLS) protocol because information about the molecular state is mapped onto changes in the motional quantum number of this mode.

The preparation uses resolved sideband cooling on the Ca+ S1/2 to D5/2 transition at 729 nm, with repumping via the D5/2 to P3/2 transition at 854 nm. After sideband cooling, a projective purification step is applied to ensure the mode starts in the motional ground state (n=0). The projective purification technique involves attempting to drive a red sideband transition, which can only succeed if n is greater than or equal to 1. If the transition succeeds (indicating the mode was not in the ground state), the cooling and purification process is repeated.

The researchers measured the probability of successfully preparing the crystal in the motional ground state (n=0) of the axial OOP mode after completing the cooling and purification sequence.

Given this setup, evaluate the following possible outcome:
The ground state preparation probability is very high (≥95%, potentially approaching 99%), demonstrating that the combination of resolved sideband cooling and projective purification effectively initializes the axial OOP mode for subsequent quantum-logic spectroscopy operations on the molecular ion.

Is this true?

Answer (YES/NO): YES